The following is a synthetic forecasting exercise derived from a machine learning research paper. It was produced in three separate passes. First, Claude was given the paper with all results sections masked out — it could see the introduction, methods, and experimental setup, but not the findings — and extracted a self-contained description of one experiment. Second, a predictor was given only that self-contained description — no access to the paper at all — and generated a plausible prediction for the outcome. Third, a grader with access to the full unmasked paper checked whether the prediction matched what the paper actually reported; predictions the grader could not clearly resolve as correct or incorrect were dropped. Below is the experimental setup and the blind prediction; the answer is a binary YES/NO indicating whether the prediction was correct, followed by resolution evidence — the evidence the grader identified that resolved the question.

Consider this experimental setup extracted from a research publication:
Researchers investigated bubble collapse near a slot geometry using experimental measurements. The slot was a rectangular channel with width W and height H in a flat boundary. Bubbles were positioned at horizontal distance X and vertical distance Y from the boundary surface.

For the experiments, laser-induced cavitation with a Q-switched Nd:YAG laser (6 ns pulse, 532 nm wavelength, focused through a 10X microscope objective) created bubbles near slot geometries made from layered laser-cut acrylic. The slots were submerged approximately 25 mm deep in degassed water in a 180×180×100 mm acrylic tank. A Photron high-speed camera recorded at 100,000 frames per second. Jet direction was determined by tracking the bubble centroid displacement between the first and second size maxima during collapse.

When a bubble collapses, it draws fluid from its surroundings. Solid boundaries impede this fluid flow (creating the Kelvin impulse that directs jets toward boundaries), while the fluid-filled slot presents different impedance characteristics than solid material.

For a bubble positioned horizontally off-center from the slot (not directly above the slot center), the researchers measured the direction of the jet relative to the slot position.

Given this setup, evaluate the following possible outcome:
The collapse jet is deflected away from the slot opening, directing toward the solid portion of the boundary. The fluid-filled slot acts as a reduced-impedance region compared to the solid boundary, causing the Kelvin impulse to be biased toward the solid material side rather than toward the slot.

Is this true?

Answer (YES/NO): YES